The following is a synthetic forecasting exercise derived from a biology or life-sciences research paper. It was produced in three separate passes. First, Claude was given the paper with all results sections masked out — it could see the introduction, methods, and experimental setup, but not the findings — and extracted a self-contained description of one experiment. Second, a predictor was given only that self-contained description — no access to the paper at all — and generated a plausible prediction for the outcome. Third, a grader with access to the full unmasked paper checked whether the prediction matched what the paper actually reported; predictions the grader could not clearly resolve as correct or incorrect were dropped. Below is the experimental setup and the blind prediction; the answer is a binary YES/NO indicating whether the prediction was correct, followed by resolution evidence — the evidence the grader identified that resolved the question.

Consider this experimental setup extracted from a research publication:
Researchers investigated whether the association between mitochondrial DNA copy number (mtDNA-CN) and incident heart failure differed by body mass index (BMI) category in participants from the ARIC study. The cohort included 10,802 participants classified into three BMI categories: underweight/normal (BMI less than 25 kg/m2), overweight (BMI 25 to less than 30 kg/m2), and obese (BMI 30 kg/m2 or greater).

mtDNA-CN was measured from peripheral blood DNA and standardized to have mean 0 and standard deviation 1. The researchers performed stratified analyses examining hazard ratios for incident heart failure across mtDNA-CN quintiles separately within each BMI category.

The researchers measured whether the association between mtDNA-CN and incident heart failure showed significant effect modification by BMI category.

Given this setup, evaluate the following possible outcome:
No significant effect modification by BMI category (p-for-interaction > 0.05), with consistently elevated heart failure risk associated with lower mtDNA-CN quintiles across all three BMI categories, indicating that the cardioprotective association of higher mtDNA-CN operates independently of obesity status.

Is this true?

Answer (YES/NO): NO